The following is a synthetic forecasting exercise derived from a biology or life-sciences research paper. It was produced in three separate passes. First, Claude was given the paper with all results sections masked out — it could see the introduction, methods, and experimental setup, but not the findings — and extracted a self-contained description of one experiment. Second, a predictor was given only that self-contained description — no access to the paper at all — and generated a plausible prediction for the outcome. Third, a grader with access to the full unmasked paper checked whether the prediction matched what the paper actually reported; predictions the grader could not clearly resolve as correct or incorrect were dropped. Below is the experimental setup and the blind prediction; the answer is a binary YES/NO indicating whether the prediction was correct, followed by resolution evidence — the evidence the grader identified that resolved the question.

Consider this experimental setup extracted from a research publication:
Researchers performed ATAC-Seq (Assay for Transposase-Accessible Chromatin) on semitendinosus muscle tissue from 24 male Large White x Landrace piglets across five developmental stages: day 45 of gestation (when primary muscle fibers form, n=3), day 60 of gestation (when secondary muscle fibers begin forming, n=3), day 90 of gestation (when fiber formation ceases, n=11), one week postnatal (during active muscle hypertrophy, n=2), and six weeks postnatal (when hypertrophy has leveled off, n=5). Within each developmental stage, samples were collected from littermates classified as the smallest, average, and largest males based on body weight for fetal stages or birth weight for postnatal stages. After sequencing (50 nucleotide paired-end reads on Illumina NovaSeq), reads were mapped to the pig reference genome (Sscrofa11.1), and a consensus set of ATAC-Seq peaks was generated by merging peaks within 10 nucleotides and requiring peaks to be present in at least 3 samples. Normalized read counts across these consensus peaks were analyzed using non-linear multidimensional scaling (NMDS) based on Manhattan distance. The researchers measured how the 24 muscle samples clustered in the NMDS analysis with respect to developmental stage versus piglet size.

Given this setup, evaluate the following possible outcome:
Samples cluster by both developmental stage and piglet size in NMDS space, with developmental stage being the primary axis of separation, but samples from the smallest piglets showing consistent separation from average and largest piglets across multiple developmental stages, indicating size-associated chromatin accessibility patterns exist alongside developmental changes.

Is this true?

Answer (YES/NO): NO